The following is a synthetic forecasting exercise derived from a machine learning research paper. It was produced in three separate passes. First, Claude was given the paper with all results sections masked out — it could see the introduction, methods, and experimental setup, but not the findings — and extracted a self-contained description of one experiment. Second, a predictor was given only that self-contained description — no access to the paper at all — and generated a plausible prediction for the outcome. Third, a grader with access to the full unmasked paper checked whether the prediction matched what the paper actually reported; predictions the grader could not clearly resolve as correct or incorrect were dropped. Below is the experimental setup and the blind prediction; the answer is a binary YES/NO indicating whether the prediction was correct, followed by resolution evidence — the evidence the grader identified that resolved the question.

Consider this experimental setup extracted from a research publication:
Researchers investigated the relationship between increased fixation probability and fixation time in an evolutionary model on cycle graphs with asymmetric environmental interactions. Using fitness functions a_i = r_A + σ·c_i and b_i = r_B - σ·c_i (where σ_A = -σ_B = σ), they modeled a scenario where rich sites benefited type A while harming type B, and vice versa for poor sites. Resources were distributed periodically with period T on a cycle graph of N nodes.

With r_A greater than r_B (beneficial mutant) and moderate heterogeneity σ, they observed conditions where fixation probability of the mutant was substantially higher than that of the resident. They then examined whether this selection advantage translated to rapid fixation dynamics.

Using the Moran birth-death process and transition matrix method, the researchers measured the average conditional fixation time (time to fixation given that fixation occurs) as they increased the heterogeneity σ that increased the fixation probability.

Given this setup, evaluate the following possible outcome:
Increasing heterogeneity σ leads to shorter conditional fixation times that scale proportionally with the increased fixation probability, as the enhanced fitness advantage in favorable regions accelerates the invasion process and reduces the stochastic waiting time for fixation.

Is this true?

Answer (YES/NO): NO